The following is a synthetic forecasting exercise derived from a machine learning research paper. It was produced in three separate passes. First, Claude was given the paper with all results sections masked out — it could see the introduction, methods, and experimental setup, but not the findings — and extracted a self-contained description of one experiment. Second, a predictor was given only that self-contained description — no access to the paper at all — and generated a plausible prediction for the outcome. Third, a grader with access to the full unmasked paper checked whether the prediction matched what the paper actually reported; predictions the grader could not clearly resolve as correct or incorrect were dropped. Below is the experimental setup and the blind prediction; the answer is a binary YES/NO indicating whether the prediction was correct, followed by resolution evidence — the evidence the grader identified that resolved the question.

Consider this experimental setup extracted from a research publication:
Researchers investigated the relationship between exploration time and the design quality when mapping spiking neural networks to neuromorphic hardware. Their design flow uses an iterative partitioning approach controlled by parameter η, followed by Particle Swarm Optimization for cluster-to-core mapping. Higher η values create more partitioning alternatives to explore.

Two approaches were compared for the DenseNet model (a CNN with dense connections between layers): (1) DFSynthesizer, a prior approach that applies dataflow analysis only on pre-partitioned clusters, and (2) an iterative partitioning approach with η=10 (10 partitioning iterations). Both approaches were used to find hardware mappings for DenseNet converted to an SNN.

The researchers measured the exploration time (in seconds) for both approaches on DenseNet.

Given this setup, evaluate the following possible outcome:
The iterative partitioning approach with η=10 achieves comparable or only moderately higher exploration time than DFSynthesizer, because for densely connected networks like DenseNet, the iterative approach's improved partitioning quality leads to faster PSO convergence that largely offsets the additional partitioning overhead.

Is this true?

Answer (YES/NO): NO